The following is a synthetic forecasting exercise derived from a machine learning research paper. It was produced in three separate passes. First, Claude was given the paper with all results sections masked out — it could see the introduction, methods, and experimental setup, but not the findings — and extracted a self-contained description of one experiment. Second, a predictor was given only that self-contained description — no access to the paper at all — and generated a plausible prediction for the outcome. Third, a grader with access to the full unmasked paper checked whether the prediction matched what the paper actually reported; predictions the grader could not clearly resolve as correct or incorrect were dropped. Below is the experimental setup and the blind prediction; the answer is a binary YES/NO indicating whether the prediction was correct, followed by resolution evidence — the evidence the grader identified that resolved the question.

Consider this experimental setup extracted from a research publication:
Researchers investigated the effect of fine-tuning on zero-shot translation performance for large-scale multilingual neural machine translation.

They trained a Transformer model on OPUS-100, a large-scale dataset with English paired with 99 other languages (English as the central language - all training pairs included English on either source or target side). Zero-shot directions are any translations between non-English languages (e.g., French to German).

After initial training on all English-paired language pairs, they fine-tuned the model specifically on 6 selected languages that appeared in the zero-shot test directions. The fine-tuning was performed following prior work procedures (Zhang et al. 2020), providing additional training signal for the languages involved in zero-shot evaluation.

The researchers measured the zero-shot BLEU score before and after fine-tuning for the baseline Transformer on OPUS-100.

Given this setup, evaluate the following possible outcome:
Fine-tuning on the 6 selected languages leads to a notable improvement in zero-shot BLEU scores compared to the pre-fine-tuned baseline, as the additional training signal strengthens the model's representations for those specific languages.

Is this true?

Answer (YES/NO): YES